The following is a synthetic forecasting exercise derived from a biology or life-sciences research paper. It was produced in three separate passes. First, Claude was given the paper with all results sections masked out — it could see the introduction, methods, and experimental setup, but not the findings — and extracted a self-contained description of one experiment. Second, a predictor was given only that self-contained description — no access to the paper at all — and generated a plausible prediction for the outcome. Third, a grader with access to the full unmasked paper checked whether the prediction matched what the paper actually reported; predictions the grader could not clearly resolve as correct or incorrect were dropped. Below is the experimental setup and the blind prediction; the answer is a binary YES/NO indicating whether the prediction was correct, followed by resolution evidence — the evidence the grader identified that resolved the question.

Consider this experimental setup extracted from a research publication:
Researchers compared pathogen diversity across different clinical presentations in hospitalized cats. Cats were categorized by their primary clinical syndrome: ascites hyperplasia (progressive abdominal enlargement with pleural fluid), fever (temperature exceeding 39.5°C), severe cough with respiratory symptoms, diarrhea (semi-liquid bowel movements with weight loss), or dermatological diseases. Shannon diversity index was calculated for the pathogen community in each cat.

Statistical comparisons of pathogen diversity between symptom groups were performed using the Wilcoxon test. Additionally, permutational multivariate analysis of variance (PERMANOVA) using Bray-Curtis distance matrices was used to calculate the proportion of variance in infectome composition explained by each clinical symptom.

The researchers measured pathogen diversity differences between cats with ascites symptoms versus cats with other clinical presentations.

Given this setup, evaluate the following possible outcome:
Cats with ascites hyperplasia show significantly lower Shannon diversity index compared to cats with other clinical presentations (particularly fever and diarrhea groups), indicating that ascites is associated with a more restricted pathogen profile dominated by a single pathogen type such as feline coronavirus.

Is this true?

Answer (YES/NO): NO